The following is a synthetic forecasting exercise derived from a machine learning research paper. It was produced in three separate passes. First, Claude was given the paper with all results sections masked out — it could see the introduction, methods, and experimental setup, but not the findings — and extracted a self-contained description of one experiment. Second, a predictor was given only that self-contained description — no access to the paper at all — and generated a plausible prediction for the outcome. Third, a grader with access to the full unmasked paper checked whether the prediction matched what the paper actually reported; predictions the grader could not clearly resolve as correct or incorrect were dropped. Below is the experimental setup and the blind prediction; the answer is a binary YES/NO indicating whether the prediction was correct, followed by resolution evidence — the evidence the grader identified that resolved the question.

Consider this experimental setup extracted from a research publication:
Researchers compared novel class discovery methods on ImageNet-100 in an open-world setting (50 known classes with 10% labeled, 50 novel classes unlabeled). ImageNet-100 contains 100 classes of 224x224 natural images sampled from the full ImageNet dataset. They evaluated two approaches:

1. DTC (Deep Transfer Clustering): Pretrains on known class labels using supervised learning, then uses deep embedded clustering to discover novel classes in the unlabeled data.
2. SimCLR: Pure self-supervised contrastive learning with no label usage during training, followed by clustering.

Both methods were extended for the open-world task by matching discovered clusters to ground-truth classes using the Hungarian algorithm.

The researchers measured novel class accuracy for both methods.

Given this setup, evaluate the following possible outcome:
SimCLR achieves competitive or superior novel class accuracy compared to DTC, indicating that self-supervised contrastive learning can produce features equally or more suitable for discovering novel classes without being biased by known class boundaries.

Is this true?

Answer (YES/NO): YES